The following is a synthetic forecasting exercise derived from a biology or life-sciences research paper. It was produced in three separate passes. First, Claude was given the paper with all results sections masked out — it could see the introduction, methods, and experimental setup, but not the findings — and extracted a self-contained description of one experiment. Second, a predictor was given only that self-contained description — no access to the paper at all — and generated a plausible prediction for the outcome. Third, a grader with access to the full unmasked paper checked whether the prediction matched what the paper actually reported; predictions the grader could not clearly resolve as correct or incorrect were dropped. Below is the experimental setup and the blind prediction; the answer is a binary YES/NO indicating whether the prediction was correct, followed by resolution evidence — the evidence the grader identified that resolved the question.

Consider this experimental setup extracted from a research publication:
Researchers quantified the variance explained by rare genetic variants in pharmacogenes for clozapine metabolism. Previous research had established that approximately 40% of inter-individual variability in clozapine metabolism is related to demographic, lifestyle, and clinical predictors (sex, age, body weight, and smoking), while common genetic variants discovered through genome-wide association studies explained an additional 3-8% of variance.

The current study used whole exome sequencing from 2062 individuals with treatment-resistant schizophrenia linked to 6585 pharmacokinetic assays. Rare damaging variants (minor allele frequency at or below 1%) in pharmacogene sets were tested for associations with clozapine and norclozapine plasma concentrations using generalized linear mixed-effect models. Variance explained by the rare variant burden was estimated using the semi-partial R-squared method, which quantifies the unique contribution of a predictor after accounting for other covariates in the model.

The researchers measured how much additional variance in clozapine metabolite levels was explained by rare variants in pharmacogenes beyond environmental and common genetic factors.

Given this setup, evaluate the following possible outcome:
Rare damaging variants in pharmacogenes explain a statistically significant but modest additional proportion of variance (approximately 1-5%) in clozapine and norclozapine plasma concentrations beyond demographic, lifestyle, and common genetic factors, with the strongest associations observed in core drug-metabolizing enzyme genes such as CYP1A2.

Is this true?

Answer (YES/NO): NO